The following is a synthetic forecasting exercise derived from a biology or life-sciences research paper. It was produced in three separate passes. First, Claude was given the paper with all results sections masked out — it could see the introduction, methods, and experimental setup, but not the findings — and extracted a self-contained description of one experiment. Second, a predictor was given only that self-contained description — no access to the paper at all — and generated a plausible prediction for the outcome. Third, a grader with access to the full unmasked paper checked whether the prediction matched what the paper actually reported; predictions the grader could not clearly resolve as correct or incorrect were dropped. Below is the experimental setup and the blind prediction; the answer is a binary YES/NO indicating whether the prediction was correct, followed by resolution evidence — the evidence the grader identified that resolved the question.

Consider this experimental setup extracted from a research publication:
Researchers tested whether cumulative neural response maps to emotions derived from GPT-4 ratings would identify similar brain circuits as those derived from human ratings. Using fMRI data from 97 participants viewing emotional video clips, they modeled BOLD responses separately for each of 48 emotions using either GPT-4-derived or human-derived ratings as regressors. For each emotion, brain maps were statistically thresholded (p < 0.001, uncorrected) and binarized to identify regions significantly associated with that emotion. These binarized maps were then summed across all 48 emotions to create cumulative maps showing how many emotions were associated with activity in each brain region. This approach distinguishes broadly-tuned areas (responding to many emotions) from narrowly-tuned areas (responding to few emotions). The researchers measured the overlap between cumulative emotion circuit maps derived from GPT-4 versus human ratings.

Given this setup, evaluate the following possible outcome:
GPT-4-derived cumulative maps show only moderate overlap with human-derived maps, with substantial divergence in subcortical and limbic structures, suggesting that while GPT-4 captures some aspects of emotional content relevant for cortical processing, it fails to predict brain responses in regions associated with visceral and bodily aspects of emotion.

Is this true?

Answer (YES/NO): NO